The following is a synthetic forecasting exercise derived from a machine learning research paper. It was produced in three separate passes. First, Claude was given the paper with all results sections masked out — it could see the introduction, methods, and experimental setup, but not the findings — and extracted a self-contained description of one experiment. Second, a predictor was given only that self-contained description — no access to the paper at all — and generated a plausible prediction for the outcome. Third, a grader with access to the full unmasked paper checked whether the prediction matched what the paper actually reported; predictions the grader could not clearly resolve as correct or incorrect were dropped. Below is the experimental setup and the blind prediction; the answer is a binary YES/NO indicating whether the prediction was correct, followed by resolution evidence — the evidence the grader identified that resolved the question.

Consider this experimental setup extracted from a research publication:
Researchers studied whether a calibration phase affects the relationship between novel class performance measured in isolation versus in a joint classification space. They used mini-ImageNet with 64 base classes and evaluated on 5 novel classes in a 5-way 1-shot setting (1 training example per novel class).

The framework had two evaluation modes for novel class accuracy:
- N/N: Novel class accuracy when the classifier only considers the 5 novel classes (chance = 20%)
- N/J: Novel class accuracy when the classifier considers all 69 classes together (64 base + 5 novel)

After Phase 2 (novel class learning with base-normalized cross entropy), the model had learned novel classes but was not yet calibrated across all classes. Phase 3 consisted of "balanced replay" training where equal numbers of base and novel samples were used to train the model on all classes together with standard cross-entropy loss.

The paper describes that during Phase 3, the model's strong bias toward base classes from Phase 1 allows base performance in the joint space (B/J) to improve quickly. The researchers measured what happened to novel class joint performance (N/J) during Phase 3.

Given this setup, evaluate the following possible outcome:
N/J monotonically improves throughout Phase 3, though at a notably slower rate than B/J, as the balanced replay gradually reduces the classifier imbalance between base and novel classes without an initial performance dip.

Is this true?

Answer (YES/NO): NO